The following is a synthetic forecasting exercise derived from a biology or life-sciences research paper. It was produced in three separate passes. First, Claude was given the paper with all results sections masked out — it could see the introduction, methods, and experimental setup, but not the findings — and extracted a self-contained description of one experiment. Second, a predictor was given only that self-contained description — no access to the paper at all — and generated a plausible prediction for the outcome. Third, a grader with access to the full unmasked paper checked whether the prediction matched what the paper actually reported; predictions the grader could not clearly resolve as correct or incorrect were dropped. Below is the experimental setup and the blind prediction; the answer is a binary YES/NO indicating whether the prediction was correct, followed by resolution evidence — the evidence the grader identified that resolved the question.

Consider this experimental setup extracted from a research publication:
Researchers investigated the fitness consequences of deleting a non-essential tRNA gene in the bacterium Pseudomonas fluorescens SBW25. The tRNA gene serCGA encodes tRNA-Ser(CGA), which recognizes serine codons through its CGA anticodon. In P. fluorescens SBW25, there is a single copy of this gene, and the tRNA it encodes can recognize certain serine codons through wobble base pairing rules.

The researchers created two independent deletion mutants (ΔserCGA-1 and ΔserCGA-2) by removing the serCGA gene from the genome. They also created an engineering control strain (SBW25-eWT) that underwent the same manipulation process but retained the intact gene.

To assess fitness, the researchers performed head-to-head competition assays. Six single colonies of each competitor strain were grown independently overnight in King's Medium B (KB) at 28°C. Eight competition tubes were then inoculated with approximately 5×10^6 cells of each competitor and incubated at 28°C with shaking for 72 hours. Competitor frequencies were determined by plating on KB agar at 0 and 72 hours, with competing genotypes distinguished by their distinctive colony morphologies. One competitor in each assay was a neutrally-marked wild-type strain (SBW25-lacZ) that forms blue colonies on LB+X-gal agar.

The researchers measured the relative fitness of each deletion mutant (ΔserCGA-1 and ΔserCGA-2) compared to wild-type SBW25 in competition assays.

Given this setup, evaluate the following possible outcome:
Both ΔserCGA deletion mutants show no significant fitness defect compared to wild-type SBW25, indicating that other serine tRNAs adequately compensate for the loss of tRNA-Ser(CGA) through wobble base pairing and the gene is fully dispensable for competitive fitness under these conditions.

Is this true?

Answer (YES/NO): NO